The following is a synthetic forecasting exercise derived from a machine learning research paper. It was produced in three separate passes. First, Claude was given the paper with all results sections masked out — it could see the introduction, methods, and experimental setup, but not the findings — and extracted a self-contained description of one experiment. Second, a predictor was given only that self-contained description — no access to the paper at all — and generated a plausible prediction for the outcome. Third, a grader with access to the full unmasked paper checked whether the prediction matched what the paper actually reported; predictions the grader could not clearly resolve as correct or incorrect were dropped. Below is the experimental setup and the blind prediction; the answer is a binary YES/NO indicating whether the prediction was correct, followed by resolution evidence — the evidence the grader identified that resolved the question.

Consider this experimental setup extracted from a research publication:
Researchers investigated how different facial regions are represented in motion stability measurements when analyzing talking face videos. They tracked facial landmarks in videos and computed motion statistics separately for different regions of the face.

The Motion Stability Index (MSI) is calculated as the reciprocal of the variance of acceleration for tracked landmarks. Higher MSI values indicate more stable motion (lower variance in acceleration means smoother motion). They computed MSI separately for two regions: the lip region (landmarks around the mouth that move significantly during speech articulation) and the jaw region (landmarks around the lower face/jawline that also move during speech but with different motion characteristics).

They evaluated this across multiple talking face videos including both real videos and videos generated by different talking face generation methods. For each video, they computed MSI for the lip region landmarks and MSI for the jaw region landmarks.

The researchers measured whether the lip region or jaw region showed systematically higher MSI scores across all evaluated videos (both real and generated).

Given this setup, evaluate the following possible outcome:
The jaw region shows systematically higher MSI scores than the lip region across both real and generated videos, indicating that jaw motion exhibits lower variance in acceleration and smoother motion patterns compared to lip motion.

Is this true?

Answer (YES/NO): YES